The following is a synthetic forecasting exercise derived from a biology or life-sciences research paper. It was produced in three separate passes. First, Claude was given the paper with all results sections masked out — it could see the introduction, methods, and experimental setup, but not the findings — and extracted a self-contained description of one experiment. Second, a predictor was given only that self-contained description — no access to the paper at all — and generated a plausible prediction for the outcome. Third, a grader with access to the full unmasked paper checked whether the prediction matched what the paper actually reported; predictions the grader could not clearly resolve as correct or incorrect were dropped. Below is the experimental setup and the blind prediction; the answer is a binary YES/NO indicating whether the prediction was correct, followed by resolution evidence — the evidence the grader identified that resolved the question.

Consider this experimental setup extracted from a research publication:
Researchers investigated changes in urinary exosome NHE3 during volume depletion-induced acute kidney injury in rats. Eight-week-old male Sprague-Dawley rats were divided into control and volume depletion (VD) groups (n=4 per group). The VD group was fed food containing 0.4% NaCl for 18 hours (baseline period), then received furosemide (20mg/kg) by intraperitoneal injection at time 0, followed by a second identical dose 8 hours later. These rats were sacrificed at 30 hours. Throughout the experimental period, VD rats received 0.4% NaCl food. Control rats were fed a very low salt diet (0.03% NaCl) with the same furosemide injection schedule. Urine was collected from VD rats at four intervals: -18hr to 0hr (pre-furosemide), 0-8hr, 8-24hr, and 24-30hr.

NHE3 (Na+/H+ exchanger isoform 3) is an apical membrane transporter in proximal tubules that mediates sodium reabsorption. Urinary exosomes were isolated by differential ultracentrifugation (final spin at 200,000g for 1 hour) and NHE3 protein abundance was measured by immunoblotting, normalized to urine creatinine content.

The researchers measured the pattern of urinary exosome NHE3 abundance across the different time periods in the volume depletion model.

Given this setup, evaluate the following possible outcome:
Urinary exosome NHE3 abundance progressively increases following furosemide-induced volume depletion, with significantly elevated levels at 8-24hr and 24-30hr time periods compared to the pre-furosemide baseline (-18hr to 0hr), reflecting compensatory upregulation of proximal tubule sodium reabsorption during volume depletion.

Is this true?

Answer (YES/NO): NO